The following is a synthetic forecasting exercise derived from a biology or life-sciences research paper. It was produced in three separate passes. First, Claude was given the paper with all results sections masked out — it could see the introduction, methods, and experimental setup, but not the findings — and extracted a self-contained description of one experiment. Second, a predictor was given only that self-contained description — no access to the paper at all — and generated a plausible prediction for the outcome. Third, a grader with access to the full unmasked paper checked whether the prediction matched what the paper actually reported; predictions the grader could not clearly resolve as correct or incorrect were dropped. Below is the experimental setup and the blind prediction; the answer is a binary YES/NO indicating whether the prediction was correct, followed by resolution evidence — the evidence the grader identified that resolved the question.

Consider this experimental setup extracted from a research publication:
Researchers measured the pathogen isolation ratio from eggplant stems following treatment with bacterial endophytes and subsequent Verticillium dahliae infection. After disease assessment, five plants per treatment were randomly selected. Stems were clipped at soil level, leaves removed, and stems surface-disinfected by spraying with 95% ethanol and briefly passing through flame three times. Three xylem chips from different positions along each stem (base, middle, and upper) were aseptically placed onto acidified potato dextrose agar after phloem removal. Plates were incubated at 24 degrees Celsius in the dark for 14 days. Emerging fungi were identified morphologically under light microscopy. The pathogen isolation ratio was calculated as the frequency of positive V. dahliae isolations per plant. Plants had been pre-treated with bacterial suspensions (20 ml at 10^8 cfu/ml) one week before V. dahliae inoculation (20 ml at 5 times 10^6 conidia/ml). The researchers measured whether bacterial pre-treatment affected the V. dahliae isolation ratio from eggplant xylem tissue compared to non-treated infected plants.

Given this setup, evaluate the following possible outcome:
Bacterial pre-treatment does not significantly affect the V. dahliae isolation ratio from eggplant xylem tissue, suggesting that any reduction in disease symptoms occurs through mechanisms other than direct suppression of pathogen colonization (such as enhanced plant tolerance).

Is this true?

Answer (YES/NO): NO